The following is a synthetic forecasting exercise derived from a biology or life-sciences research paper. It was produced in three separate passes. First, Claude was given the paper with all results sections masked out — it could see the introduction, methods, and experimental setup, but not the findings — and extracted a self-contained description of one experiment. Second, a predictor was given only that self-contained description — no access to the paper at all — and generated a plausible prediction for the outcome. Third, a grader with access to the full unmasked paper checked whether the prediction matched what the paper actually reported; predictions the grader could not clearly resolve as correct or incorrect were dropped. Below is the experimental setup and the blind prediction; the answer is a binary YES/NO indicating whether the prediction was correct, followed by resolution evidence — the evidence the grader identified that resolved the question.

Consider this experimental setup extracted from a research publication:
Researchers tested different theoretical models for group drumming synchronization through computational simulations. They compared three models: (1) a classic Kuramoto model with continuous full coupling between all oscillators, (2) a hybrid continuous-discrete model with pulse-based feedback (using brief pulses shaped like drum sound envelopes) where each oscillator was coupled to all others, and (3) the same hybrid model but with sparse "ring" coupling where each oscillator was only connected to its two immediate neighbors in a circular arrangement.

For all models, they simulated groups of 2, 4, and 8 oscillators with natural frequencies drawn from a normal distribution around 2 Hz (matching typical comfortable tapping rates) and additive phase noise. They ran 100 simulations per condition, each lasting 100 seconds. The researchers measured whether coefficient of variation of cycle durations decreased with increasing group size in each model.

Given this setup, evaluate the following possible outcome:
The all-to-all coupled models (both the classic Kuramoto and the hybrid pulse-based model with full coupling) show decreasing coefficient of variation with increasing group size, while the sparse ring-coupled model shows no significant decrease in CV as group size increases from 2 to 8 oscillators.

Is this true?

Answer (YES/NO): NO